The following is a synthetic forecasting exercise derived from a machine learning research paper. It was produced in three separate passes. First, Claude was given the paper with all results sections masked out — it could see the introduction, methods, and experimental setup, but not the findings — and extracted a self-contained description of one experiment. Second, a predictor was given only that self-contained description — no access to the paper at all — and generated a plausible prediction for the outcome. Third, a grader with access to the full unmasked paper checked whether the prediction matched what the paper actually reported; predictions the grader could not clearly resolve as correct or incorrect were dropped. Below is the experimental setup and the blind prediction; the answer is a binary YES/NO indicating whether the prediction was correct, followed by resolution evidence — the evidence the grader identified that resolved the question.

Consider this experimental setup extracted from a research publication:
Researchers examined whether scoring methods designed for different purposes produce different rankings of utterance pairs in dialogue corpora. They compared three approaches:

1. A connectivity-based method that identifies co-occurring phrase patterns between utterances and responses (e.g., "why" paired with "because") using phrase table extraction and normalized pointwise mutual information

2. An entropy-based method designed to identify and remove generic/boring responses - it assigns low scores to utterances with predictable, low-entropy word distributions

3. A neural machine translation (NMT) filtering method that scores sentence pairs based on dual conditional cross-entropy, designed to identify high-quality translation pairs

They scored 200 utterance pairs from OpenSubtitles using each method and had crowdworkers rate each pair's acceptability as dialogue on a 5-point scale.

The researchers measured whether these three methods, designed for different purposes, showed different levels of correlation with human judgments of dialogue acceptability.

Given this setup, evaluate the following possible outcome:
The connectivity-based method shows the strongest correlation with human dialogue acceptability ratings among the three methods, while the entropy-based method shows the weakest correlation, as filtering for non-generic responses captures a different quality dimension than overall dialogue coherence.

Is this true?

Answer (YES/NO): NO